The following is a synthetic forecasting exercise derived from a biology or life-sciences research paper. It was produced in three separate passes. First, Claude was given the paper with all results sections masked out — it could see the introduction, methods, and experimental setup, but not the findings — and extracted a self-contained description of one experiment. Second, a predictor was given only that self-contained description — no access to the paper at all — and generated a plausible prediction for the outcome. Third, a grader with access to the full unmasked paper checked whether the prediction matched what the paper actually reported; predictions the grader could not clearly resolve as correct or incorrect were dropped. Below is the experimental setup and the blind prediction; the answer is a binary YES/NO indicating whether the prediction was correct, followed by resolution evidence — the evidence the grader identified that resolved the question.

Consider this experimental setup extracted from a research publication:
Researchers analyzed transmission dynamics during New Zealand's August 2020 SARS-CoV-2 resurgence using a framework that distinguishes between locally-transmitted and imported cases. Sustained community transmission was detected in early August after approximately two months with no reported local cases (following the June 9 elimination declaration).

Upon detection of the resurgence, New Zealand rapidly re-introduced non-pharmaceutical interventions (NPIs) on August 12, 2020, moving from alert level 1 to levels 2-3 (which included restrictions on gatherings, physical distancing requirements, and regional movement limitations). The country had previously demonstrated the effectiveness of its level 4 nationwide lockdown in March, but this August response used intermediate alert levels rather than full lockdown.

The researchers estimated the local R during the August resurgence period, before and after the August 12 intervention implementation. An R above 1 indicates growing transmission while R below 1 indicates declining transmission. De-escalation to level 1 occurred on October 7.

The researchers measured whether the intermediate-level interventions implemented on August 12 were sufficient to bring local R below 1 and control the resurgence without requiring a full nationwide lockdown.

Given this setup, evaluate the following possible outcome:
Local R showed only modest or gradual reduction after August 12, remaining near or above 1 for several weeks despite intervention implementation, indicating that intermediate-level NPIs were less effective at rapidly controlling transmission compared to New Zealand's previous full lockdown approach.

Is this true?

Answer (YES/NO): NO